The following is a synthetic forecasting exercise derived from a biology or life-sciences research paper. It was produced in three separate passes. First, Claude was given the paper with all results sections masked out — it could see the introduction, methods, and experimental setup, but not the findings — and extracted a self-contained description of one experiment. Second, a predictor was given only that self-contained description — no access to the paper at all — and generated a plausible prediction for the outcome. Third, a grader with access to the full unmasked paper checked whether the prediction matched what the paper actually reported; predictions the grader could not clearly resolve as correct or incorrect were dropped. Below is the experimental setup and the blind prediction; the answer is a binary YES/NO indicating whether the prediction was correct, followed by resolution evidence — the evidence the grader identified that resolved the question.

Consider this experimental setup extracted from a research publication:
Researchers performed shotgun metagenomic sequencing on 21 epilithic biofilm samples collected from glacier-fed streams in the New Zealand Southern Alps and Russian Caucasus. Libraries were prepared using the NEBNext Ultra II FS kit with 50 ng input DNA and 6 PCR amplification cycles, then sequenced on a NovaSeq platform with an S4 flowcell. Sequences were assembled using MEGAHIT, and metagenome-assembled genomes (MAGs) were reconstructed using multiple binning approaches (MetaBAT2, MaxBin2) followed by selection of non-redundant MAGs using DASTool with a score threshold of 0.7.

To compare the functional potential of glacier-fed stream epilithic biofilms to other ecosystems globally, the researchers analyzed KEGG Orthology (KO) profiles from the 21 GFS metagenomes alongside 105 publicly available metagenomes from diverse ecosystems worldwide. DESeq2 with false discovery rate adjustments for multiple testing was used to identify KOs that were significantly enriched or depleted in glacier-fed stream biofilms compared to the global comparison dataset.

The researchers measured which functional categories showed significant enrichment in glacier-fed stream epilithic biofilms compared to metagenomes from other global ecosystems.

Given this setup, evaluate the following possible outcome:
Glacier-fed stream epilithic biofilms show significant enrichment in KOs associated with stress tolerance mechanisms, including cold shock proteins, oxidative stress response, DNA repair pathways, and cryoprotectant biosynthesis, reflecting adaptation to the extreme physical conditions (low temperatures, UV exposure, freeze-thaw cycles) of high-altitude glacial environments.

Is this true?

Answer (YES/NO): NO